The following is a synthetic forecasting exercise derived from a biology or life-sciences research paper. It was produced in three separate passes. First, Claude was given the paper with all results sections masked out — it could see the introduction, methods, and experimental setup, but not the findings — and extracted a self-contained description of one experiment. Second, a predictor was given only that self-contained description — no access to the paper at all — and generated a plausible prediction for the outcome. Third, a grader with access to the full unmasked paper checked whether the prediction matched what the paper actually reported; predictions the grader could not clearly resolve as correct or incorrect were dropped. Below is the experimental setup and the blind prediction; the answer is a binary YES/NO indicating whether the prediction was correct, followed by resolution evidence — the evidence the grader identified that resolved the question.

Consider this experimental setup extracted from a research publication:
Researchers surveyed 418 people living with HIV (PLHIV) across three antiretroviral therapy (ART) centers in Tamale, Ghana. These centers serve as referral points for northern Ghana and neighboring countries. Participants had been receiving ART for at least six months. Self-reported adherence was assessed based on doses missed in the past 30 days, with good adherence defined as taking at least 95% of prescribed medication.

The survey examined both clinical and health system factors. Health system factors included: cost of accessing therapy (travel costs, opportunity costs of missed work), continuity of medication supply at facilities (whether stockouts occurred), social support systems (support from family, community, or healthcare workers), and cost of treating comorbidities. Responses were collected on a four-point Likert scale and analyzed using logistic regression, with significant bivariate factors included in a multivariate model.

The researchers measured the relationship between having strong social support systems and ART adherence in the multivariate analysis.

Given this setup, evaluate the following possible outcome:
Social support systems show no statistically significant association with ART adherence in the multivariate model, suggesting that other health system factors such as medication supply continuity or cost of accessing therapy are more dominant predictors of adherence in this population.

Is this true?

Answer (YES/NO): NO